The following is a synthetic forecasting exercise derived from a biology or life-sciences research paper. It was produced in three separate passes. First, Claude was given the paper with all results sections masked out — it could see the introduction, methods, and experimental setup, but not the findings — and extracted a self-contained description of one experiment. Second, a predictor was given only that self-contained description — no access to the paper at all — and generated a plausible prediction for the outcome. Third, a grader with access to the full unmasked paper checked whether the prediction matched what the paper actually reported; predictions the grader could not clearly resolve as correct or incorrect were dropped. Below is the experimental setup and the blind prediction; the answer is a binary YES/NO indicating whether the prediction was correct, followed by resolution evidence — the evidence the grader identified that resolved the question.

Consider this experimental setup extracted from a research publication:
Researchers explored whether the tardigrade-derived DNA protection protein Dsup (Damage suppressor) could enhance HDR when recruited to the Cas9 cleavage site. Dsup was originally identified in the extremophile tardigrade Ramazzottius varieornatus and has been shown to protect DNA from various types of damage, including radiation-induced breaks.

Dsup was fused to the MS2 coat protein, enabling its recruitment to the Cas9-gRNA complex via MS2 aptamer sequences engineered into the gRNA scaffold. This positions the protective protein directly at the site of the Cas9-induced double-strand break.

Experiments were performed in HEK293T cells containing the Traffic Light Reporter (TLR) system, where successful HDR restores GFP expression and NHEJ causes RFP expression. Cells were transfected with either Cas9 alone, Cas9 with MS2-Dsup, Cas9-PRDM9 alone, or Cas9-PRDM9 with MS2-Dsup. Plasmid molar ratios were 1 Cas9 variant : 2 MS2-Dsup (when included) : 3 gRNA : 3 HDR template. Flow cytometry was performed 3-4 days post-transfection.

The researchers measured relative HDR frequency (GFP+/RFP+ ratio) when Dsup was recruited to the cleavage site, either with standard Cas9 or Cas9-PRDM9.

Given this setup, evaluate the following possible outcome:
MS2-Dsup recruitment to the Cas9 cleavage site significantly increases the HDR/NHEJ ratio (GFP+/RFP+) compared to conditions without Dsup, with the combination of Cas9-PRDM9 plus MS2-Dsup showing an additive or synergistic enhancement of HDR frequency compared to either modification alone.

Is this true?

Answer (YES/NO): NO